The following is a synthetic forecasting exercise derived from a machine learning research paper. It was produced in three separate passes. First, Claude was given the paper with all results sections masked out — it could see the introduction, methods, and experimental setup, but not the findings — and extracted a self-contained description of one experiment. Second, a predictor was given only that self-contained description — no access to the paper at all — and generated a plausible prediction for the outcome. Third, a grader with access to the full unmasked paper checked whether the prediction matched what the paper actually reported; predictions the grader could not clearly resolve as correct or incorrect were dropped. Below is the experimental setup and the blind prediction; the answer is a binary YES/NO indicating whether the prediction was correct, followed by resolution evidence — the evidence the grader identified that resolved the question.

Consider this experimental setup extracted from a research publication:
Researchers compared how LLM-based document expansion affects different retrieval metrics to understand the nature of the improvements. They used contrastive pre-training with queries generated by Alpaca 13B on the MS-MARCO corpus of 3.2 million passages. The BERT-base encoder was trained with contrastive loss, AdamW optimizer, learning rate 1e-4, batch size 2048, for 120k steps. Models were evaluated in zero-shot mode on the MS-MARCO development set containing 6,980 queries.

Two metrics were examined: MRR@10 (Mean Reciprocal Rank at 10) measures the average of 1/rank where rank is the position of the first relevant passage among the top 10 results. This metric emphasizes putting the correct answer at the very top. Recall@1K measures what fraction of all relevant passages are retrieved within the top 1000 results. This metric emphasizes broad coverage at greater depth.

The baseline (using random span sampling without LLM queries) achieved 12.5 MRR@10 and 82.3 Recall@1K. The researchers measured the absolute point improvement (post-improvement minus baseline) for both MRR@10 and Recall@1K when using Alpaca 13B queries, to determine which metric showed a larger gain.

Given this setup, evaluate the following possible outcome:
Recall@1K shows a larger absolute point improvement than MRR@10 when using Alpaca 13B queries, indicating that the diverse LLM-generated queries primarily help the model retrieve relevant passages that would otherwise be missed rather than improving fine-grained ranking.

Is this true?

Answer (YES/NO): YES